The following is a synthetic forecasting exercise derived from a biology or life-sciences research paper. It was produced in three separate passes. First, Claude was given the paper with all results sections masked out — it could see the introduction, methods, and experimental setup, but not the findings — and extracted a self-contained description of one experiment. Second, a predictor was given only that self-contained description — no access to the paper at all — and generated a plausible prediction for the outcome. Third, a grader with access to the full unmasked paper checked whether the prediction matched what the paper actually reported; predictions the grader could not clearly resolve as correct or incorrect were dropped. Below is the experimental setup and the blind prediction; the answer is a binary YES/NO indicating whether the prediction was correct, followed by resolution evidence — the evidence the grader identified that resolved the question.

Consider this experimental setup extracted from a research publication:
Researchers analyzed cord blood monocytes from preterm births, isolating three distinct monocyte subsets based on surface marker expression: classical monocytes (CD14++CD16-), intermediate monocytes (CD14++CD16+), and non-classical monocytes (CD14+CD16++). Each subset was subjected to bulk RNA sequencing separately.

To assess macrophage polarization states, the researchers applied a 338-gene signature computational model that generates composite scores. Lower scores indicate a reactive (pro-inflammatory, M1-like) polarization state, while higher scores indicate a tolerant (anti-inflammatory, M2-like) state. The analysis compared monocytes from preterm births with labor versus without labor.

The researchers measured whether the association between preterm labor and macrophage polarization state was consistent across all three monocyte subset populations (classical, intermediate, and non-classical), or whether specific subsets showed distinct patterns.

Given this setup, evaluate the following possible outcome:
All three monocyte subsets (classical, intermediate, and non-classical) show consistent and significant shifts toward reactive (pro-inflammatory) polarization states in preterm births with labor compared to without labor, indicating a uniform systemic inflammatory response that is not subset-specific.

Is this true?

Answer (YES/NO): YES